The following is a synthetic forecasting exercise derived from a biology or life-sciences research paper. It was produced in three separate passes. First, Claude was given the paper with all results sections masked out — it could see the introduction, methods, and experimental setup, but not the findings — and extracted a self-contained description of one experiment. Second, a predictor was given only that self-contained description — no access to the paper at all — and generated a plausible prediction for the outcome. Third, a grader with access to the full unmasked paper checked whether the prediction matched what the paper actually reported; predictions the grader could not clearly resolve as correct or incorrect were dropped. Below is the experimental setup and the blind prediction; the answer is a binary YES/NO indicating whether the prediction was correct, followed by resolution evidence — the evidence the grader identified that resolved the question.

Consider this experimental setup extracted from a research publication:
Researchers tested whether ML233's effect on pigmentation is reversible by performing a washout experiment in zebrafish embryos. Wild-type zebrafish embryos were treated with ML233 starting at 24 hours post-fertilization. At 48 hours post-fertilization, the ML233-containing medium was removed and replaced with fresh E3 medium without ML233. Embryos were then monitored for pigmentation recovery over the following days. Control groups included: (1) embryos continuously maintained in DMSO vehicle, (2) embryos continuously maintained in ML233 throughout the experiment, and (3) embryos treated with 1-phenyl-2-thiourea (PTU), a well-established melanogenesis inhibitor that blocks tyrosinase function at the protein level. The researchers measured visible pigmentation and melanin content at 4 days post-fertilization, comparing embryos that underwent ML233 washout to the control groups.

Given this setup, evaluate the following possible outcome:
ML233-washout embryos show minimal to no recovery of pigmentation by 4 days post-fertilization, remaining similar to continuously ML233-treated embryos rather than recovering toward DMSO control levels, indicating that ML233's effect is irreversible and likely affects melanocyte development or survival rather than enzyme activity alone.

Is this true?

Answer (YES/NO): NO